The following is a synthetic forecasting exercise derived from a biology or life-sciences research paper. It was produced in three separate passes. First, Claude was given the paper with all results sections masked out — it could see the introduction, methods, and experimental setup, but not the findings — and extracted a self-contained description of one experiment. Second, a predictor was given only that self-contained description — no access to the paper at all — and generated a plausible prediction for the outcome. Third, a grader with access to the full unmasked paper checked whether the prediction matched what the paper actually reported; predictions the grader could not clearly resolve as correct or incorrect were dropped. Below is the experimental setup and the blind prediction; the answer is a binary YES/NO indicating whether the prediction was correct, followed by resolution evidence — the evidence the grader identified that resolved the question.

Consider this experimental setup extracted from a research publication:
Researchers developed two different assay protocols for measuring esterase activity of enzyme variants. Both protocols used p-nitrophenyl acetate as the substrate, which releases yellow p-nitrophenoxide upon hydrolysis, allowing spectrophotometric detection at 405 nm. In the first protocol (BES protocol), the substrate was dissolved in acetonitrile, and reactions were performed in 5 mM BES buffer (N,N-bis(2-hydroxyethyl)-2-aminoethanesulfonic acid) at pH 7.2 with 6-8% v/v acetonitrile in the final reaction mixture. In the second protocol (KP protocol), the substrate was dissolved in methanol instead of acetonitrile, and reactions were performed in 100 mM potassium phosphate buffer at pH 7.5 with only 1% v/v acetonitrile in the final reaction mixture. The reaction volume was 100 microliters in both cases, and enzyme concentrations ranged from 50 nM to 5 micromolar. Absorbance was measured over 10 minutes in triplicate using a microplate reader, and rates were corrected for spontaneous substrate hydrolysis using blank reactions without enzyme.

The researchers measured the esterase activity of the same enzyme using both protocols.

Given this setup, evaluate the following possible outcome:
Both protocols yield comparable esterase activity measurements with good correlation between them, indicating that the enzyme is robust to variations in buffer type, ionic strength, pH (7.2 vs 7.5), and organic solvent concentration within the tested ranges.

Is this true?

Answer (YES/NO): NO